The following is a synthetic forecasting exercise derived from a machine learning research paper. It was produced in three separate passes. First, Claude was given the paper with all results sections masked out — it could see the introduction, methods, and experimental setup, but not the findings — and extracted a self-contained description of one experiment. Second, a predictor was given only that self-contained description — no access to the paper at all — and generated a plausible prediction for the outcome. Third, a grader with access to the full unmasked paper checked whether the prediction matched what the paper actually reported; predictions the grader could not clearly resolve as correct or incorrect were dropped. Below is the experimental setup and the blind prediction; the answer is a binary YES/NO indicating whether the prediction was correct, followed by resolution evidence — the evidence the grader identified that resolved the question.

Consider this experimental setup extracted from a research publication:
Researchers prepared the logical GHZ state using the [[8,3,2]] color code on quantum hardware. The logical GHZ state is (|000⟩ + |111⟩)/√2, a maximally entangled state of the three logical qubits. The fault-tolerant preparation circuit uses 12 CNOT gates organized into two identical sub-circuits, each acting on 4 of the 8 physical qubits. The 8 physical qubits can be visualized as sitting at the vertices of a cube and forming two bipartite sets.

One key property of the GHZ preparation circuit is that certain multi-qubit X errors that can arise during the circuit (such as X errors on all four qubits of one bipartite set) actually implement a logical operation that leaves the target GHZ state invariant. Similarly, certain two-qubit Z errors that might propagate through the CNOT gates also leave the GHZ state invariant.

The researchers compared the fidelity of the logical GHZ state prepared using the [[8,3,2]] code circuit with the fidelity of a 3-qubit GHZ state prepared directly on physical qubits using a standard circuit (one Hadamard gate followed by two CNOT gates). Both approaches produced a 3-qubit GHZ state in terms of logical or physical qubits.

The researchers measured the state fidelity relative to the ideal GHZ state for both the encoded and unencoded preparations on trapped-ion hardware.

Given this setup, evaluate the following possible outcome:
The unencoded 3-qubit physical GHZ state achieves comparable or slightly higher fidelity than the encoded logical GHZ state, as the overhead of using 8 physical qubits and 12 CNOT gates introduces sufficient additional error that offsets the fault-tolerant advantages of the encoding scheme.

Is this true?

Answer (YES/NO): NO